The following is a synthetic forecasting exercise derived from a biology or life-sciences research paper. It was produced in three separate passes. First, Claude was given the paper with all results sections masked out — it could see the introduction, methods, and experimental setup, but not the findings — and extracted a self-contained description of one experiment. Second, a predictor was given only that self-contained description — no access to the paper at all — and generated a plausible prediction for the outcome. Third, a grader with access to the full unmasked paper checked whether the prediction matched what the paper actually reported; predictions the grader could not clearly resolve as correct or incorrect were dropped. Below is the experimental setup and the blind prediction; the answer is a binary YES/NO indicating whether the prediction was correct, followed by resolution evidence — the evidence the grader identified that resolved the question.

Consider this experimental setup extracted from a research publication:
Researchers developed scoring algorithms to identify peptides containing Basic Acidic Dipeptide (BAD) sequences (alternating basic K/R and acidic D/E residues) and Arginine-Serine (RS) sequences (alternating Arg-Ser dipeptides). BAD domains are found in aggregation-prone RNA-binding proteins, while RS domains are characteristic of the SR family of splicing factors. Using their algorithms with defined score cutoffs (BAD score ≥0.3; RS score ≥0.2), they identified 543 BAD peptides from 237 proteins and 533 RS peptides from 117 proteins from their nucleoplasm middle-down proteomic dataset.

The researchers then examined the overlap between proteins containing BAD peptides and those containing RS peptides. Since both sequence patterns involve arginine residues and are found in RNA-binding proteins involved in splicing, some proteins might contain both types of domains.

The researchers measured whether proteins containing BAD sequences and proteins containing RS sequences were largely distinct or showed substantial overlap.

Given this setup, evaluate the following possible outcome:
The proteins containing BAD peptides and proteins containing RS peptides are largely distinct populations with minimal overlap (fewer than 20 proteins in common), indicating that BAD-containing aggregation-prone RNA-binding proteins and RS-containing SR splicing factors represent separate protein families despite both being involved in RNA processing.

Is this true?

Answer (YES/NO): NO